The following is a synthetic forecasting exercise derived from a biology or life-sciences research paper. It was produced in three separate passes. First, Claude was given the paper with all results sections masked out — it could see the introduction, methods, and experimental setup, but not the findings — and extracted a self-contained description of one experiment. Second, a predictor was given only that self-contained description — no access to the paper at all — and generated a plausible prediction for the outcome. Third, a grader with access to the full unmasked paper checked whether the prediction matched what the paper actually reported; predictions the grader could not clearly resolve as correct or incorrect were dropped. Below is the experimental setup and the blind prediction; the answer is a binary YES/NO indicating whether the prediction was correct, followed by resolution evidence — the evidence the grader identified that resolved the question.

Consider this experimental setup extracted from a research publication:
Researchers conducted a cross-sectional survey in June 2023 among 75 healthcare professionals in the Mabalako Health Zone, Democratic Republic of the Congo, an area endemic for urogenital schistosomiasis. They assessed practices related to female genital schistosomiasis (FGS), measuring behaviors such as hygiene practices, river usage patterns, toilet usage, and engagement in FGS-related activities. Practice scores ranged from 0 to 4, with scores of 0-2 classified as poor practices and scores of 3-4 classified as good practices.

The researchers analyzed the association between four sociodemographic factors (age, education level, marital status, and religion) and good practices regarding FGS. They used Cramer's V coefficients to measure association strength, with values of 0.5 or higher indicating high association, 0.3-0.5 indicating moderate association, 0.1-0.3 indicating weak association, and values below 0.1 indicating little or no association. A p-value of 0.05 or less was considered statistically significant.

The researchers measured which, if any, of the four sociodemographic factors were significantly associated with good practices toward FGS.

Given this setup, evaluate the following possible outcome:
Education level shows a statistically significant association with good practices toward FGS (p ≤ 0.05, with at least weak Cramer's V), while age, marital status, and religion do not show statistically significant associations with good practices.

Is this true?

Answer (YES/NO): YES